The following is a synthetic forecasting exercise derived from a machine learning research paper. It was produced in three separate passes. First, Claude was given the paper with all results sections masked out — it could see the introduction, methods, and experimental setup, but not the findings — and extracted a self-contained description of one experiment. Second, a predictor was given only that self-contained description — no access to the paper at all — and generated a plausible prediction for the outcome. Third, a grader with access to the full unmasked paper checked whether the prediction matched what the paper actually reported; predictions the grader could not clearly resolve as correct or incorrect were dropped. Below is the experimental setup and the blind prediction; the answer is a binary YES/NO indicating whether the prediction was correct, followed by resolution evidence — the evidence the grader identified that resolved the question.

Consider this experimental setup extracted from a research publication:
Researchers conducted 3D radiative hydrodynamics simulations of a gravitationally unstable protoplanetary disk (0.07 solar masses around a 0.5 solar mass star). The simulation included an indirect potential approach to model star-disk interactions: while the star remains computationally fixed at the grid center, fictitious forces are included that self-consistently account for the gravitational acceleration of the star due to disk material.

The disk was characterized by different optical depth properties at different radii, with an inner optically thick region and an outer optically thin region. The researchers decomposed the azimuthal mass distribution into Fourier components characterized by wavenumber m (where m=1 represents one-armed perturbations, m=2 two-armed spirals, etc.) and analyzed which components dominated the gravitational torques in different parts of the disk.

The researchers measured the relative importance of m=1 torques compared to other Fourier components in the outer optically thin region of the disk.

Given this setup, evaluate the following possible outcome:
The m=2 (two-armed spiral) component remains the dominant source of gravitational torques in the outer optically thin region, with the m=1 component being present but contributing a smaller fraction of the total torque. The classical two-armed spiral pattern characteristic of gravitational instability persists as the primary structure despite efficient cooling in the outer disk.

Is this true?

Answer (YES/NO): NO